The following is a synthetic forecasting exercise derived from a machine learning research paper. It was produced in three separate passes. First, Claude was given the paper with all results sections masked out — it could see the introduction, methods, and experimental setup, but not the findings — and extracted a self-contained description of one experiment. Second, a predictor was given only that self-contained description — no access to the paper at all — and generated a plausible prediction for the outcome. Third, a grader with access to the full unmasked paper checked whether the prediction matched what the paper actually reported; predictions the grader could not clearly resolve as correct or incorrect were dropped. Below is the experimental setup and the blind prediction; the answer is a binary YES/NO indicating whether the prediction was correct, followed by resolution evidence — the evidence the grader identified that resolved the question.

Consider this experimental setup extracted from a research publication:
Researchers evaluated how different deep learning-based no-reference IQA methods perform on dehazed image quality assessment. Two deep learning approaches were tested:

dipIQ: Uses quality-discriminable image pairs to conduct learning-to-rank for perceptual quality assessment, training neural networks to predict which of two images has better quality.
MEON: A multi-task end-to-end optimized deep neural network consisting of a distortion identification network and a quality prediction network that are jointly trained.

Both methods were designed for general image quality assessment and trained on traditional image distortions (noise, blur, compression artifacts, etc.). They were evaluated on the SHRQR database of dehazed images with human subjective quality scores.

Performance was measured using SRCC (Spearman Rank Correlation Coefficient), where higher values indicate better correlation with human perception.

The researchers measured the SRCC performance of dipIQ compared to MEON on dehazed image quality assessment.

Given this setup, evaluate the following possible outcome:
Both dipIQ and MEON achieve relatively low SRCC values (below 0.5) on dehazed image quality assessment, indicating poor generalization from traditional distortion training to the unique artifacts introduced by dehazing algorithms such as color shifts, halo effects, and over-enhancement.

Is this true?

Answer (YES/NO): YES